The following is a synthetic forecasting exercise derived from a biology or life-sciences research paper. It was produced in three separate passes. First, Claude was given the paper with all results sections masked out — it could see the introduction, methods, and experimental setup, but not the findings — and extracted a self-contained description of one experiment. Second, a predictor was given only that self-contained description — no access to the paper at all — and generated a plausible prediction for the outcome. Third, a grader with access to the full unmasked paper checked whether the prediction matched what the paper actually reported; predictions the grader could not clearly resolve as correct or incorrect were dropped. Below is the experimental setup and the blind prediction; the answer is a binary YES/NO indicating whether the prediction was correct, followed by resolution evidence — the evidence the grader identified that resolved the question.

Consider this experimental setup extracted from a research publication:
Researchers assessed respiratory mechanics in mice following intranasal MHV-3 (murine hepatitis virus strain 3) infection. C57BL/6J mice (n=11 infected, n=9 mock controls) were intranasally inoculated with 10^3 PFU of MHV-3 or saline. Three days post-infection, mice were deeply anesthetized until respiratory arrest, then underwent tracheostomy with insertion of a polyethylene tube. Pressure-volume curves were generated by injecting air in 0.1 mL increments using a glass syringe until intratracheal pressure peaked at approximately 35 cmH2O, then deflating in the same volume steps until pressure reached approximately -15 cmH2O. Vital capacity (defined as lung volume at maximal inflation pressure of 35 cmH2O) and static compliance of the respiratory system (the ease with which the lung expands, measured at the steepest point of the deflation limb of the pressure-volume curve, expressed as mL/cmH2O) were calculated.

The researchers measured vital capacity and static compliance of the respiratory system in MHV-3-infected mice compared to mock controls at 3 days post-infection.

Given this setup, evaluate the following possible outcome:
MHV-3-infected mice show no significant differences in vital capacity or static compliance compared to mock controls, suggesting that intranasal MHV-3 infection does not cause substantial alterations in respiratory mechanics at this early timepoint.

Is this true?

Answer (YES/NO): NO